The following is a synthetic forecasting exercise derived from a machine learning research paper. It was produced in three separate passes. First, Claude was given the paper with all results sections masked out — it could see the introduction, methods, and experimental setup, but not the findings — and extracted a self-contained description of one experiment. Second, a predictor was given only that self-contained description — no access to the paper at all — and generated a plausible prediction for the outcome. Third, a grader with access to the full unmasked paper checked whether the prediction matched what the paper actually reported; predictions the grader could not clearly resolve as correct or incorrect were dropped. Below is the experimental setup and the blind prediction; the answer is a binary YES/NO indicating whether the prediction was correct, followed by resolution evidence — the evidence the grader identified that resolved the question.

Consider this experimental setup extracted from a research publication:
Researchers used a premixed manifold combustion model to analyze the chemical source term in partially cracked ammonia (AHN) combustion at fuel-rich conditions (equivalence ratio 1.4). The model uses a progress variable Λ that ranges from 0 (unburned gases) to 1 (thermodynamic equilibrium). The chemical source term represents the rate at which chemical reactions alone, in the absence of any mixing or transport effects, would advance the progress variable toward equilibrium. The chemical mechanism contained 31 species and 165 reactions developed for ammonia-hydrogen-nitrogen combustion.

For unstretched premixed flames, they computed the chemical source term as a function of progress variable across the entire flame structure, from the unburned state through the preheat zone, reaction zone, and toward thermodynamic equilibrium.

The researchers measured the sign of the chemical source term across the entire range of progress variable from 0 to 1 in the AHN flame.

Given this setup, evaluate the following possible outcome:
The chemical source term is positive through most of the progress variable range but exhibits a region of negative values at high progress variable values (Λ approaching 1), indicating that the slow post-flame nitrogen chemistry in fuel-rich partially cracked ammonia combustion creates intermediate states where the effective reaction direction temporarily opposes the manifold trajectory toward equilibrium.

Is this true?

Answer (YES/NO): NO